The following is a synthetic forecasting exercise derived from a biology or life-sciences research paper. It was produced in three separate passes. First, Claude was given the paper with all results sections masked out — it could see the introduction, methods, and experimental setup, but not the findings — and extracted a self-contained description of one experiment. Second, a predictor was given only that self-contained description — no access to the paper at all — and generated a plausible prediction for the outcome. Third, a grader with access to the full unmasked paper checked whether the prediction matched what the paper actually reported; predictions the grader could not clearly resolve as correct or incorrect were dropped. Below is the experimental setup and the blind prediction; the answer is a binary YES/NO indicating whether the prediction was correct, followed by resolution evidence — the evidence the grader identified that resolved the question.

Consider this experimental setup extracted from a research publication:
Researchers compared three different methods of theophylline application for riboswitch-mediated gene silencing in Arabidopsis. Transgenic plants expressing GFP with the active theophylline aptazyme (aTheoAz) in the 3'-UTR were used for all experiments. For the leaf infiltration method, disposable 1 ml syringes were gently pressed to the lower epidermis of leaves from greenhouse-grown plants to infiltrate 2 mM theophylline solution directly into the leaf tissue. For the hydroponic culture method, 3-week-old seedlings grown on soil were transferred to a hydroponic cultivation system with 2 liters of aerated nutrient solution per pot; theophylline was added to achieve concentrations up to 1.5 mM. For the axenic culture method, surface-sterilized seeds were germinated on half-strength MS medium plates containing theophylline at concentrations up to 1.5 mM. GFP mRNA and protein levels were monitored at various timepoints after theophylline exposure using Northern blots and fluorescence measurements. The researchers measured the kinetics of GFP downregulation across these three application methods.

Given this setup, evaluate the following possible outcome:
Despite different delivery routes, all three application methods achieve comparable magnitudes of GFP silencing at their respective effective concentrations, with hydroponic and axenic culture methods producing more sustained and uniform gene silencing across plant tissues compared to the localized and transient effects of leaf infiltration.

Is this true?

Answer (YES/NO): NO